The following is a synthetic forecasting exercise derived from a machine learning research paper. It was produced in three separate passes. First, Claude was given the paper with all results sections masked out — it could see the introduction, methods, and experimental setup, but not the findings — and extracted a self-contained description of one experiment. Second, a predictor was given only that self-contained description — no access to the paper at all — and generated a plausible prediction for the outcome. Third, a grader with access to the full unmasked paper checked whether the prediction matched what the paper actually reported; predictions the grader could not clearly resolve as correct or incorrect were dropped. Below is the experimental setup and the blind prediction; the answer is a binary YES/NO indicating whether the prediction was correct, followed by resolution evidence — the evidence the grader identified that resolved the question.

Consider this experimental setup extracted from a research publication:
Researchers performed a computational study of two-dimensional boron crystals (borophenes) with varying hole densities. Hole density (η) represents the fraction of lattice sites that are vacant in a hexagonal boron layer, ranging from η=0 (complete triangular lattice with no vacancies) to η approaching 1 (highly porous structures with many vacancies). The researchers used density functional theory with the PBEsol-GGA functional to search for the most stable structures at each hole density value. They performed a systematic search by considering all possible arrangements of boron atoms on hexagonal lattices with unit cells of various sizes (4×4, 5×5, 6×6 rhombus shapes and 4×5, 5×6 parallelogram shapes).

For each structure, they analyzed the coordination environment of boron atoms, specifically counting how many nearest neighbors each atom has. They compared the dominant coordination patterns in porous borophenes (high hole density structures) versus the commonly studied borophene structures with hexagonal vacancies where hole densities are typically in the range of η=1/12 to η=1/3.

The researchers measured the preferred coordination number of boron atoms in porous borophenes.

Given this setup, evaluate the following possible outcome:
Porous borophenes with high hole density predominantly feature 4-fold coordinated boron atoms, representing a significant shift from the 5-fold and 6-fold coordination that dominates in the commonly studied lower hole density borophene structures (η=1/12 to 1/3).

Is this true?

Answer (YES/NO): NO